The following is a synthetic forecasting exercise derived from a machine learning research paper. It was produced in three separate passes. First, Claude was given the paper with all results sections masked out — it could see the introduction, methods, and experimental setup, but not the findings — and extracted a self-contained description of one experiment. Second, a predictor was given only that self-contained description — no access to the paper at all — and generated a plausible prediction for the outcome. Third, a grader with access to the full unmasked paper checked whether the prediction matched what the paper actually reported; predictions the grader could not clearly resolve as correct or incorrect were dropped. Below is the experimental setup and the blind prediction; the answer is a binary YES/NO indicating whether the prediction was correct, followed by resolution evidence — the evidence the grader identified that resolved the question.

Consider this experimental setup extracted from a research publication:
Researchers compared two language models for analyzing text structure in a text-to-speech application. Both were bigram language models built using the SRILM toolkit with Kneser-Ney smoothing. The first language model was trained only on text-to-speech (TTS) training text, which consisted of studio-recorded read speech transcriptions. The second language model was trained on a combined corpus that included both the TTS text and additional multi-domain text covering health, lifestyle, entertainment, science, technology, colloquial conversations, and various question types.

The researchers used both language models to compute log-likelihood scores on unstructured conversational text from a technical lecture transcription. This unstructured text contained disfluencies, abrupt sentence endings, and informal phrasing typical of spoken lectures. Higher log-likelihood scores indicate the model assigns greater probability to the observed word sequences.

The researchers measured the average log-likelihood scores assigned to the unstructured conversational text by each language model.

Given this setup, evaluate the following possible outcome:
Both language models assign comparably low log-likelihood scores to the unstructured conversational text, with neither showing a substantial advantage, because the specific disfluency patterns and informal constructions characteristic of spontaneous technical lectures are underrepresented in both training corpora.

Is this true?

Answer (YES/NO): NO